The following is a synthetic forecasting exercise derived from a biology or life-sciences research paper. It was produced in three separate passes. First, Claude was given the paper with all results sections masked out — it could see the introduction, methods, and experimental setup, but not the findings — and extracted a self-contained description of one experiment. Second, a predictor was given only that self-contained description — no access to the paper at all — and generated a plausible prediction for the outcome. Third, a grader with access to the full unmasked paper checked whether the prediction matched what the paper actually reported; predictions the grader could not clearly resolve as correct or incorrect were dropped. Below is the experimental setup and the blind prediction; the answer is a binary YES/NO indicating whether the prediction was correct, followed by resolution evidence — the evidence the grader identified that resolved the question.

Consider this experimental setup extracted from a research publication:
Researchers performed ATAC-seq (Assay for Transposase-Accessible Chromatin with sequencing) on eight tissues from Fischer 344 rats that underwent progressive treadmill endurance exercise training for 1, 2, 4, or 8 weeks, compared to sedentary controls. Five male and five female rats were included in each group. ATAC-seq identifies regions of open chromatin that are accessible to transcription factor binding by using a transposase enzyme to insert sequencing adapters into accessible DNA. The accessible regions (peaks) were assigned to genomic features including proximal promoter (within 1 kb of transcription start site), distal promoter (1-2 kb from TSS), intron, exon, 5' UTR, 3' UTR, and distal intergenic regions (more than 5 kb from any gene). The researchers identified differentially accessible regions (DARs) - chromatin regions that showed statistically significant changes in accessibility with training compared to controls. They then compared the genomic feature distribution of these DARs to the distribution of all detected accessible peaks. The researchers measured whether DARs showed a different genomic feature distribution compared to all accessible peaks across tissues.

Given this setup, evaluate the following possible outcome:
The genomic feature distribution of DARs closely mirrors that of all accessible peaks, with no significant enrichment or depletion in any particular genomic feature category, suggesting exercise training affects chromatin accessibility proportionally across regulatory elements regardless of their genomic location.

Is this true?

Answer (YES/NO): NO